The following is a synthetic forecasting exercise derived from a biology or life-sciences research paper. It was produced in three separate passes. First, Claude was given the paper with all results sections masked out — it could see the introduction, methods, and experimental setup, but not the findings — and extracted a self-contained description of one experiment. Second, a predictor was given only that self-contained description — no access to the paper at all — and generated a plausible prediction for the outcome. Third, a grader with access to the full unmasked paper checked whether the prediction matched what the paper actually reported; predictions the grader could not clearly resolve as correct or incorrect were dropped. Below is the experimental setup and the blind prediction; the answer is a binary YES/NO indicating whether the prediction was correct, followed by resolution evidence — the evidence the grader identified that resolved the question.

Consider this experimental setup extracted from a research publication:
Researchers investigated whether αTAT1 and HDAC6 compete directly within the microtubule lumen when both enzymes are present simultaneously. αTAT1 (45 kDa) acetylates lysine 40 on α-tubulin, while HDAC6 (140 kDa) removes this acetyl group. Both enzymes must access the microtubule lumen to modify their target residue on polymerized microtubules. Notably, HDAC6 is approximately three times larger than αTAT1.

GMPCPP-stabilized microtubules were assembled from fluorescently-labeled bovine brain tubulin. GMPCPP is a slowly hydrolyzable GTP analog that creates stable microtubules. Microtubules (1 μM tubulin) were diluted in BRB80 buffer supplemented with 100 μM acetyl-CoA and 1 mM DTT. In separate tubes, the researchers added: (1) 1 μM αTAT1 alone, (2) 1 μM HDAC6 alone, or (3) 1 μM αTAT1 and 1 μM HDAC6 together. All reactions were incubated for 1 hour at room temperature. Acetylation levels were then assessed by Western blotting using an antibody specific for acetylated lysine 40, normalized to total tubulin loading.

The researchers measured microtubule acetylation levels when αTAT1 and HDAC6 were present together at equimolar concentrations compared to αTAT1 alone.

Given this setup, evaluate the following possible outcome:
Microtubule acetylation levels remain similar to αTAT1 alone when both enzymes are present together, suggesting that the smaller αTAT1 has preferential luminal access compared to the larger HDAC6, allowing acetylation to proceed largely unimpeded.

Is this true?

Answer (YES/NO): YES